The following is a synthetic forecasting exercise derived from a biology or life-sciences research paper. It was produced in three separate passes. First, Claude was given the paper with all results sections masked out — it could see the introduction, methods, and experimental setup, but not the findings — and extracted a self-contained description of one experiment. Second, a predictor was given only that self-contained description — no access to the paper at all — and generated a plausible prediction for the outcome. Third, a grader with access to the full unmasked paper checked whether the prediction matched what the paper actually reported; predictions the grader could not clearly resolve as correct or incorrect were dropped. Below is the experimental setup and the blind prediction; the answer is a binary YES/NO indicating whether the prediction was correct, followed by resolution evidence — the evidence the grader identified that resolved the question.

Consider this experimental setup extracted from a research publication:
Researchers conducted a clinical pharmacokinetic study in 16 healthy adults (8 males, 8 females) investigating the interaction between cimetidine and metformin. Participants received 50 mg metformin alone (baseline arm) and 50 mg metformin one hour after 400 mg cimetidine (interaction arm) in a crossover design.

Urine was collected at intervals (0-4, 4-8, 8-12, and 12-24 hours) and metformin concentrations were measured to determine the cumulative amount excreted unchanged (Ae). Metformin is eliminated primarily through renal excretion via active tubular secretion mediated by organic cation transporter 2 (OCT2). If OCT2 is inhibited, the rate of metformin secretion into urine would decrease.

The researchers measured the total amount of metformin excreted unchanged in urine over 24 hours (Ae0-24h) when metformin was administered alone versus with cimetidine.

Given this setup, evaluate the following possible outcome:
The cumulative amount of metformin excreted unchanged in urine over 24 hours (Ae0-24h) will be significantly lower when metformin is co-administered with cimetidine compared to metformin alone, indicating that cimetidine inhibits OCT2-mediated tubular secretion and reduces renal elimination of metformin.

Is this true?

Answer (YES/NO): NO